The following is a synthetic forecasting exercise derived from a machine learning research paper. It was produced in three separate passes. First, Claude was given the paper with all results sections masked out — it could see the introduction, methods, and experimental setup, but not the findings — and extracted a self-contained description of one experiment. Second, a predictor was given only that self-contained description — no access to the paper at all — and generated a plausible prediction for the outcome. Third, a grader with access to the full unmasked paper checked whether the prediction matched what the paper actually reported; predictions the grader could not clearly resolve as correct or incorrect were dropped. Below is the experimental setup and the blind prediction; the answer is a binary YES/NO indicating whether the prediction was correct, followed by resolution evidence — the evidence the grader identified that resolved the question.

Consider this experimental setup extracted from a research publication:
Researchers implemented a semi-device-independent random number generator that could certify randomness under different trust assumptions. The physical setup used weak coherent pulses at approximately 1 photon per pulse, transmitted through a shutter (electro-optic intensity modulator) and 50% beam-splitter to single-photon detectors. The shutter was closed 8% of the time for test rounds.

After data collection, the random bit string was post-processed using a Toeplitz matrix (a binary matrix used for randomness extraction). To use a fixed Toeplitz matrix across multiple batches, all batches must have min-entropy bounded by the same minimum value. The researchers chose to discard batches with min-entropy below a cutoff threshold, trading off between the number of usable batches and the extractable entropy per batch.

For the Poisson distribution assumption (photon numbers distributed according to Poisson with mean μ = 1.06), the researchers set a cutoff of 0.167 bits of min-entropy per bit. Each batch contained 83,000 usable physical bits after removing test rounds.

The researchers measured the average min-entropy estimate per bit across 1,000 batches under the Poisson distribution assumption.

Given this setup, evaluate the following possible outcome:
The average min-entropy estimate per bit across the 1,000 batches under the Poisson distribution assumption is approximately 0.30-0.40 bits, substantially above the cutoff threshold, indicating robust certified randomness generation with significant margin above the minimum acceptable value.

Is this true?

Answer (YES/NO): NO